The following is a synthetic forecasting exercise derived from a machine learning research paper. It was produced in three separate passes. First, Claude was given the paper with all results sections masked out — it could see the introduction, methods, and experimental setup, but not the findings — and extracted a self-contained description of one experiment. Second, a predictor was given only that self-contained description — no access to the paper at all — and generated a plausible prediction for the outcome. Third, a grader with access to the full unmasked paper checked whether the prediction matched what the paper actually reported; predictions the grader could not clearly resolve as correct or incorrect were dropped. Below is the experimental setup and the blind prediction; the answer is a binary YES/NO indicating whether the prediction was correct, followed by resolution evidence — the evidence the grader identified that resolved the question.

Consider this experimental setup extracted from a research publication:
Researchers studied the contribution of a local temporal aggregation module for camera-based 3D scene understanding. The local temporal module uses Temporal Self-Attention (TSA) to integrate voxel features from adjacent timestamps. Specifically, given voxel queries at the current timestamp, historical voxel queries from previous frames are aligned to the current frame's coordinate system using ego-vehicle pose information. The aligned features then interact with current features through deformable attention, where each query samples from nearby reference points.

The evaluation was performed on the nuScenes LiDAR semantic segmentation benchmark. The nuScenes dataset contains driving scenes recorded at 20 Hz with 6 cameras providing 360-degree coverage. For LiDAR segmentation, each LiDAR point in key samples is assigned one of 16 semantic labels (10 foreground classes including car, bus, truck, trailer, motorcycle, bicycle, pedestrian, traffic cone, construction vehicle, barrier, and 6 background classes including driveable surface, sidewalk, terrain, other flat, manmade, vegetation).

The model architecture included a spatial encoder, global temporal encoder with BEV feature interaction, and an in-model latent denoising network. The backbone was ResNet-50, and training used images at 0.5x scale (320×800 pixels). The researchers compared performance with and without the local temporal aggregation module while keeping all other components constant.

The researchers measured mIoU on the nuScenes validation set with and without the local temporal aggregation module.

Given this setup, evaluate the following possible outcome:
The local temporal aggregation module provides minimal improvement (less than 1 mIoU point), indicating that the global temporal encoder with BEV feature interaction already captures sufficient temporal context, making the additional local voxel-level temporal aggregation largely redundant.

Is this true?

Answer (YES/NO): NO